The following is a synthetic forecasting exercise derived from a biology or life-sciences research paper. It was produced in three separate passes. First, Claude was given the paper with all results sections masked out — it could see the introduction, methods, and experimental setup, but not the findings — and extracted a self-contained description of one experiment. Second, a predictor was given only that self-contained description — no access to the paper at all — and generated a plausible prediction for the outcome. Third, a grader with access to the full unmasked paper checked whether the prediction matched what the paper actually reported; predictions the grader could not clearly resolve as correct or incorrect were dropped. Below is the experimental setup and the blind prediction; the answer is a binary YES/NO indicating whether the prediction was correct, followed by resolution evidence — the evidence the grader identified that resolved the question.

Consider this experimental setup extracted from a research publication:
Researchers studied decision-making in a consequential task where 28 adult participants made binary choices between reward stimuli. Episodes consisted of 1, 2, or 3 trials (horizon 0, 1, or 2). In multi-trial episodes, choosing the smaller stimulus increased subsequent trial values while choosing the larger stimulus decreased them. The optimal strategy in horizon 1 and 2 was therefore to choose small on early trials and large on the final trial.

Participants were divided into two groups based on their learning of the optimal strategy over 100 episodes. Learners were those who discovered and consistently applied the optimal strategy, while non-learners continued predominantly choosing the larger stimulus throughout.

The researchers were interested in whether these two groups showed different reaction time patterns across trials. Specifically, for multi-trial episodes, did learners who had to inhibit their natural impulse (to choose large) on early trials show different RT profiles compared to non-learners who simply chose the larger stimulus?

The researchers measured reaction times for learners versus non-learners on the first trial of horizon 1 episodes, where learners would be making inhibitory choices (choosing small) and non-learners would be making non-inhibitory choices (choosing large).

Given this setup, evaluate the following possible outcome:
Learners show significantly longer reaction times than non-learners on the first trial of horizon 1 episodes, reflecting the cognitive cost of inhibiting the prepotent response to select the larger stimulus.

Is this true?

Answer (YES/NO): YES